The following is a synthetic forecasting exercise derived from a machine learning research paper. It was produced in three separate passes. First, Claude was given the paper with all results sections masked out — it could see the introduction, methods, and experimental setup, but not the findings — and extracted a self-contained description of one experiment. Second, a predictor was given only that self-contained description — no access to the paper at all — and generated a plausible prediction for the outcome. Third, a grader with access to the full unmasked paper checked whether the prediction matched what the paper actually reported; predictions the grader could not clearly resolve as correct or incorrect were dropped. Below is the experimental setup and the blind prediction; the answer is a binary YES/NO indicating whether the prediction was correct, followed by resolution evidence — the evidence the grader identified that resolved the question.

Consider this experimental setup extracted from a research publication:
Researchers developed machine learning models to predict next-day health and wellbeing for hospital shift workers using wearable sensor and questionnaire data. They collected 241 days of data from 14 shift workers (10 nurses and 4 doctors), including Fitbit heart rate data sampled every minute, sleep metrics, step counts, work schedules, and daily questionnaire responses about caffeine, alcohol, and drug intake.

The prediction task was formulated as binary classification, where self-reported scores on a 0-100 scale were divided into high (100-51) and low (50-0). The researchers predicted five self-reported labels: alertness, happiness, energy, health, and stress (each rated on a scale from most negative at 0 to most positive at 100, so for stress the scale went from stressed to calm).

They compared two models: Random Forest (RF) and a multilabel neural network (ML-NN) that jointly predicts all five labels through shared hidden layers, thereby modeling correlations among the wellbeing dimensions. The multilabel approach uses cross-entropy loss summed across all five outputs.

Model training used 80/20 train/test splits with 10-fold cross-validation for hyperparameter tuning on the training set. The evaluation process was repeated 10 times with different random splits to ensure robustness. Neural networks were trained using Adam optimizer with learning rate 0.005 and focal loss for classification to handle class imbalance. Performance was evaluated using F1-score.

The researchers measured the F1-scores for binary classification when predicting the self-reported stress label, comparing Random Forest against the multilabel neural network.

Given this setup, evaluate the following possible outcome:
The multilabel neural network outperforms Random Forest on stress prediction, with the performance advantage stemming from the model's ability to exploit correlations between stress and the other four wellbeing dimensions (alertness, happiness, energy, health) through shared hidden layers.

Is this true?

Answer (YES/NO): YES